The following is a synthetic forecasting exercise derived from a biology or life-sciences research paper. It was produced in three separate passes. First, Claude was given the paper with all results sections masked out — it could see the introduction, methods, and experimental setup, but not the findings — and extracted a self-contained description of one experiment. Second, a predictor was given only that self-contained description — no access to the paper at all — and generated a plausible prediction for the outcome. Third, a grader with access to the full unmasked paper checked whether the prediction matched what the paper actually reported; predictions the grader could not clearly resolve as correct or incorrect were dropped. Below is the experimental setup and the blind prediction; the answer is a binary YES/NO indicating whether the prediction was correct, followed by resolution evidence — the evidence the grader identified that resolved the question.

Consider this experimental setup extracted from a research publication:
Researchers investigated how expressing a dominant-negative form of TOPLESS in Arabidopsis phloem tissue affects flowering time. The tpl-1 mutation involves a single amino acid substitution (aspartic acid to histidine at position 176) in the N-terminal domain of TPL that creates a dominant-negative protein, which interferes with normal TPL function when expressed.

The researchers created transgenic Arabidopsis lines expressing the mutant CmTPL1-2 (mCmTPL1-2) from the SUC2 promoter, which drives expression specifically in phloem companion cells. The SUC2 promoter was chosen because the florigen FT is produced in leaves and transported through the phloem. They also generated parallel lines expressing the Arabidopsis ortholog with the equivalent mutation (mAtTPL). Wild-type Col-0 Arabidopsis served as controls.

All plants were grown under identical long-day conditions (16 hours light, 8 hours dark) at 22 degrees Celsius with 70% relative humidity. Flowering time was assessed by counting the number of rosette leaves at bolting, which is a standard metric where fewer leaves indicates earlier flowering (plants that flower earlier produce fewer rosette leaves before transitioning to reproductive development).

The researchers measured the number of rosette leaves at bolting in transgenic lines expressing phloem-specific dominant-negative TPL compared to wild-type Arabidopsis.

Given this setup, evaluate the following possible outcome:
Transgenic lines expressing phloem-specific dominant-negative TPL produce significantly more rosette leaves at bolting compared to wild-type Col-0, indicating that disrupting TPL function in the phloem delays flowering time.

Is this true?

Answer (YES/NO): NO